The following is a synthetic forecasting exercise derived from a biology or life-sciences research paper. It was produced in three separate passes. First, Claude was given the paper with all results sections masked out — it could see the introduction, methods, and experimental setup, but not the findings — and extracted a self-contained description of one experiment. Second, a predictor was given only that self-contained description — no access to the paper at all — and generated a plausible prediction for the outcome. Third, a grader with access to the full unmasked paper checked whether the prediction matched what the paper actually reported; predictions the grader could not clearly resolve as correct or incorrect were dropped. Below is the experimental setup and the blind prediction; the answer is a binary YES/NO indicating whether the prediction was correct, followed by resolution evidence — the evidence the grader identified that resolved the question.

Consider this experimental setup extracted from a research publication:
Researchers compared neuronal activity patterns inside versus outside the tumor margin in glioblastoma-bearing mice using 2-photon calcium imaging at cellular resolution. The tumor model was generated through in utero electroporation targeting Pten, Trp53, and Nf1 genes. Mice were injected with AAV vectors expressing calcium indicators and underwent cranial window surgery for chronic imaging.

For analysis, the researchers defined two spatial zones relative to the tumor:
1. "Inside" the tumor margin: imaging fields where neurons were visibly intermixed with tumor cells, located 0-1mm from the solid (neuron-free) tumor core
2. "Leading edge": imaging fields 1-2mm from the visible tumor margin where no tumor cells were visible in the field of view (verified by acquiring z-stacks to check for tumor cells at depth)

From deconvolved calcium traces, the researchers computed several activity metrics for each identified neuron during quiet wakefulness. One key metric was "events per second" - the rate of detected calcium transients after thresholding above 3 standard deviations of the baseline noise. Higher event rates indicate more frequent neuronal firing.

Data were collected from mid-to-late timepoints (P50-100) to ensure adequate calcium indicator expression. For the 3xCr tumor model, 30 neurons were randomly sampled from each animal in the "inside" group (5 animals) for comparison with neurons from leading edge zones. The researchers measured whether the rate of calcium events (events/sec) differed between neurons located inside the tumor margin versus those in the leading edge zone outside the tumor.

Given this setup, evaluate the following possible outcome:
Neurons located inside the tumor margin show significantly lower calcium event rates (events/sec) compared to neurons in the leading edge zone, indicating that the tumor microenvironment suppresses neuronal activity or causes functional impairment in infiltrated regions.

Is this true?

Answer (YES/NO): NO